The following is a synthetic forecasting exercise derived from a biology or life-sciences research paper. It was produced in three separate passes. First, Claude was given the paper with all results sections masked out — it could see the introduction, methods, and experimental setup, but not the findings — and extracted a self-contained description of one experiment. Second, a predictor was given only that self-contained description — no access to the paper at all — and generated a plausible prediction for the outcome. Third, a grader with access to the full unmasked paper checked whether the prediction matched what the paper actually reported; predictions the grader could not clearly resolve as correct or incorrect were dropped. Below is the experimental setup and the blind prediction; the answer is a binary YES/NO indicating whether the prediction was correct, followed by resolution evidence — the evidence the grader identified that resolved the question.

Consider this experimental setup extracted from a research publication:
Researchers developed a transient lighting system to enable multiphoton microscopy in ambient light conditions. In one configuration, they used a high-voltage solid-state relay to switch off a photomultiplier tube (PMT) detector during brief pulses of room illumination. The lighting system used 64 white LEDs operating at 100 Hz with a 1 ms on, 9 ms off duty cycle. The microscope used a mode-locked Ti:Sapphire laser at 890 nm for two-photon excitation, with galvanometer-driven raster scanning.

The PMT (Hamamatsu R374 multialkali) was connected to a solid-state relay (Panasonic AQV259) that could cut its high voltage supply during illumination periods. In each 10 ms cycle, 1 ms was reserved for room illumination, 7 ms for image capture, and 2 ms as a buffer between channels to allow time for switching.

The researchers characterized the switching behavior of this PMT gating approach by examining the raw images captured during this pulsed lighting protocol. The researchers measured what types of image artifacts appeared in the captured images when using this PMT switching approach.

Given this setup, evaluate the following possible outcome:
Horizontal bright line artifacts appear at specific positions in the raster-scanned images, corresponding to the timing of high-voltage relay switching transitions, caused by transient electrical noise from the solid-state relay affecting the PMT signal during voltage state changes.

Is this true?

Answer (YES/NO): NO